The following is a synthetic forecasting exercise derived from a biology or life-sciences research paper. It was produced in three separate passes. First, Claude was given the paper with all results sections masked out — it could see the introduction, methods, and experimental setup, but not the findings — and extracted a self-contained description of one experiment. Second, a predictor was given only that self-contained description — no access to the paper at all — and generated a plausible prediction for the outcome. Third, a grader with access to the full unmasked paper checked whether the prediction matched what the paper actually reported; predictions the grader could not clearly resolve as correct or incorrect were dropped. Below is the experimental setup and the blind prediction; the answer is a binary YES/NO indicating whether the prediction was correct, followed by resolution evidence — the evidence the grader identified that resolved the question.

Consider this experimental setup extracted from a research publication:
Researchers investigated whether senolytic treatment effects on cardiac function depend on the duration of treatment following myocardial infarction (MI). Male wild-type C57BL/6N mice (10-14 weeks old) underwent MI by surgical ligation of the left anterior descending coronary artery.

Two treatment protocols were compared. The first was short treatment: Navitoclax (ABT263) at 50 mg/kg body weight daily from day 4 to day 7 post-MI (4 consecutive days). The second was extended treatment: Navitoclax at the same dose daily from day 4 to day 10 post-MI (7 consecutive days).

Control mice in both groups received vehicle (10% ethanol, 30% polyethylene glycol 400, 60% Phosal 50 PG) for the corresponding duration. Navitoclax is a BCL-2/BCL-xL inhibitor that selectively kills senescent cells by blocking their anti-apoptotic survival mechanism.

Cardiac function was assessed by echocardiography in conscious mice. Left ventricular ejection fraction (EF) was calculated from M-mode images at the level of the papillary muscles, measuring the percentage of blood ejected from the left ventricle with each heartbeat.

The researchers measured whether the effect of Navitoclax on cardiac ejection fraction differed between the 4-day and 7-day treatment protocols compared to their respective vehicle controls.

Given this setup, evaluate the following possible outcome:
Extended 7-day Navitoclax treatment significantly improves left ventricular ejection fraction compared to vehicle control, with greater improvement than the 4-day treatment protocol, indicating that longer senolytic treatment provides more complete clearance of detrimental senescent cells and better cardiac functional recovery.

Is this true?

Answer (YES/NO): NO